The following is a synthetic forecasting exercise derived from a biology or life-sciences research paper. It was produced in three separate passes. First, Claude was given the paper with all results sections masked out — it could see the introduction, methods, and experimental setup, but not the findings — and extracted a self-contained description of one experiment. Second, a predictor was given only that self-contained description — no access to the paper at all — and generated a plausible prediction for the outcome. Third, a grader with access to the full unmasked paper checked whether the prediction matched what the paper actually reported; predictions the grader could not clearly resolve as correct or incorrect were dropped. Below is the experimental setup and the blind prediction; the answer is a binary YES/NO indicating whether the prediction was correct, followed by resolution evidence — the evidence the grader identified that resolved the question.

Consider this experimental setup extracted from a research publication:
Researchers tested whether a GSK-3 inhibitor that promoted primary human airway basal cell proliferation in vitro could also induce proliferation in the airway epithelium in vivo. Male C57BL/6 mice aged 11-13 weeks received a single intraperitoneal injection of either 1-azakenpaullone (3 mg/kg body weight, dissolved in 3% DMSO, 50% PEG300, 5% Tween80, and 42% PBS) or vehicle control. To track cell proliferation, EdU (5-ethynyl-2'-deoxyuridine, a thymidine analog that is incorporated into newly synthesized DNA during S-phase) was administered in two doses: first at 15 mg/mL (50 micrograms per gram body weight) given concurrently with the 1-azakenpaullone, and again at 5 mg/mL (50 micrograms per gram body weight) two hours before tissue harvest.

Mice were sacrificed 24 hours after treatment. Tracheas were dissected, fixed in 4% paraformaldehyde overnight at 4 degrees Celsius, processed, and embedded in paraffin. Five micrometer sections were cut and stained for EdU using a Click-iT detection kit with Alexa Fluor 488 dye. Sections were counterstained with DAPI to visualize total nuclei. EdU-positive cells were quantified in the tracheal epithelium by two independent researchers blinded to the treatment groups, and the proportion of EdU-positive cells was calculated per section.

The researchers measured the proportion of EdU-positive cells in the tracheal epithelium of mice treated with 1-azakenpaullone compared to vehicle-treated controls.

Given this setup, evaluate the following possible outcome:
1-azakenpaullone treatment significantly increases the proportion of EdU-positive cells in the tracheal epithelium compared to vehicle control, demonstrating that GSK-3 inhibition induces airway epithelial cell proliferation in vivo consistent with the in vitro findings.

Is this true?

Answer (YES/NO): YES